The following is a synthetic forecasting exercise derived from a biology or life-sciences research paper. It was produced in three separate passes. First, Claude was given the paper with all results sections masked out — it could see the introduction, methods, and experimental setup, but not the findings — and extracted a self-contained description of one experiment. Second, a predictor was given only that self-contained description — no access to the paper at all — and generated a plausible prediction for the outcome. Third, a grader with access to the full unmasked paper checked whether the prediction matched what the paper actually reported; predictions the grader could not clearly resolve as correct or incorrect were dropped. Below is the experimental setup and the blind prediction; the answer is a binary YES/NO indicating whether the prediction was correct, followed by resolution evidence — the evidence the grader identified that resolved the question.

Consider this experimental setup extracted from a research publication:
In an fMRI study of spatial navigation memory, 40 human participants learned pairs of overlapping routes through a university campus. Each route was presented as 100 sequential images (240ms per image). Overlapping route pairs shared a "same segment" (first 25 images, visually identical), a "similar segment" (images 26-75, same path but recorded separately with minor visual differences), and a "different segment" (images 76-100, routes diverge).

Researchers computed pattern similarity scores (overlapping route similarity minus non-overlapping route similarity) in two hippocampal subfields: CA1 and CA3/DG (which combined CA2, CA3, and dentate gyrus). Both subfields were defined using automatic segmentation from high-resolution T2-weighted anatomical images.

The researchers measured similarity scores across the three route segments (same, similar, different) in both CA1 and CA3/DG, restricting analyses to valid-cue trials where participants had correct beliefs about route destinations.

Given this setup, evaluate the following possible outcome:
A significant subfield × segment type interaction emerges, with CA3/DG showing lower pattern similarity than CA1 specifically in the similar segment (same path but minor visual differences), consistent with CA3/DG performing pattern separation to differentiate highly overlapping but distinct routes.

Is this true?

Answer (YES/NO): NO